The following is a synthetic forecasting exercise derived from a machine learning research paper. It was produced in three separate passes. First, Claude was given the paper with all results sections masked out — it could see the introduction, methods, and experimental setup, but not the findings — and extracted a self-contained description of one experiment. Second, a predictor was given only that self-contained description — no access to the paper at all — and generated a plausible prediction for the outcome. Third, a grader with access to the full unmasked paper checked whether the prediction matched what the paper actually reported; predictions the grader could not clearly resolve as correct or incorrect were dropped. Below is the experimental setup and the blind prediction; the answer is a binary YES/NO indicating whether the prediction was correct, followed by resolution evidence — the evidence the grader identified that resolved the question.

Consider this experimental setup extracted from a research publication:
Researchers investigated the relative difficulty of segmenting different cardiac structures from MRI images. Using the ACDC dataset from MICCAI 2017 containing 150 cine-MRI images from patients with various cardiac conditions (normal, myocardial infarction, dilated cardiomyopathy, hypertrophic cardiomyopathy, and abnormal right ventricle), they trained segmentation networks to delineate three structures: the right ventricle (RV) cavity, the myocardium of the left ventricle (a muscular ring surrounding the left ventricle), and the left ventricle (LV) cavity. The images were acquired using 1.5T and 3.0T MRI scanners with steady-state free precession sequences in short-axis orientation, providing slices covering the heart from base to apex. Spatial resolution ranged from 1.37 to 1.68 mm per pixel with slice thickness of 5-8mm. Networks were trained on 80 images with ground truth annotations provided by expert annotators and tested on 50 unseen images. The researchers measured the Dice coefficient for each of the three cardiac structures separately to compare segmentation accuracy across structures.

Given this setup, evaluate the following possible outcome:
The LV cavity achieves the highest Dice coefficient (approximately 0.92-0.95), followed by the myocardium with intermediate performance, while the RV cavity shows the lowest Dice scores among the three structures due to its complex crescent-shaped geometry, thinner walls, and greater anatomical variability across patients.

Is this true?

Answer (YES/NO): NO